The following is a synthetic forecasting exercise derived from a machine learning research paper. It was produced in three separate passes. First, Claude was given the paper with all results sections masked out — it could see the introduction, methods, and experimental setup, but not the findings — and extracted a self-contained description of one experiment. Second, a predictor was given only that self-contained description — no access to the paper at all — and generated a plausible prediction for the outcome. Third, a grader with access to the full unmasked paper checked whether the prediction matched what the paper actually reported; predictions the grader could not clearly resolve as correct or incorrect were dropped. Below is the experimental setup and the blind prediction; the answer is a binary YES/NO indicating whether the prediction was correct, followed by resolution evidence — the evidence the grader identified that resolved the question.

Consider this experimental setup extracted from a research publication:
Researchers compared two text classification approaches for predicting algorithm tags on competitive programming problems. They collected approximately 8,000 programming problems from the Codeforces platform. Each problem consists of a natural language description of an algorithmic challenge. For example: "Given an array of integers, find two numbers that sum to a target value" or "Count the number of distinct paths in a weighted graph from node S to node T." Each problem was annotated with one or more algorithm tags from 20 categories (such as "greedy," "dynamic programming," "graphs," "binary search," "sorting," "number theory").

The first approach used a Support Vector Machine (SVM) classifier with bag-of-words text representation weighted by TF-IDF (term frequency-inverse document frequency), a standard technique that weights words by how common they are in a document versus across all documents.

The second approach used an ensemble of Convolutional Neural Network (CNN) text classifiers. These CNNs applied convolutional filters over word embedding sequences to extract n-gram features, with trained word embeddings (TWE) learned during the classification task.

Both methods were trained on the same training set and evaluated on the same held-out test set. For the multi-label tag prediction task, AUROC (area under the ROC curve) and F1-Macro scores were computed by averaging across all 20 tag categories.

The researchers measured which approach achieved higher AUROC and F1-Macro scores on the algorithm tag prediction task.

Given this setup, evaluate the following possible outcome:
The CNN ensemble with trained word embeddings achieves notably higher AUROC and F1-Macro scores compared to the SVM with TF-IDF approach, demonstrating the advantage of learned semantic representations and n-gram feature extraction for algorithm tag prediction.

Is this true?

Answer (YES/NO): NO